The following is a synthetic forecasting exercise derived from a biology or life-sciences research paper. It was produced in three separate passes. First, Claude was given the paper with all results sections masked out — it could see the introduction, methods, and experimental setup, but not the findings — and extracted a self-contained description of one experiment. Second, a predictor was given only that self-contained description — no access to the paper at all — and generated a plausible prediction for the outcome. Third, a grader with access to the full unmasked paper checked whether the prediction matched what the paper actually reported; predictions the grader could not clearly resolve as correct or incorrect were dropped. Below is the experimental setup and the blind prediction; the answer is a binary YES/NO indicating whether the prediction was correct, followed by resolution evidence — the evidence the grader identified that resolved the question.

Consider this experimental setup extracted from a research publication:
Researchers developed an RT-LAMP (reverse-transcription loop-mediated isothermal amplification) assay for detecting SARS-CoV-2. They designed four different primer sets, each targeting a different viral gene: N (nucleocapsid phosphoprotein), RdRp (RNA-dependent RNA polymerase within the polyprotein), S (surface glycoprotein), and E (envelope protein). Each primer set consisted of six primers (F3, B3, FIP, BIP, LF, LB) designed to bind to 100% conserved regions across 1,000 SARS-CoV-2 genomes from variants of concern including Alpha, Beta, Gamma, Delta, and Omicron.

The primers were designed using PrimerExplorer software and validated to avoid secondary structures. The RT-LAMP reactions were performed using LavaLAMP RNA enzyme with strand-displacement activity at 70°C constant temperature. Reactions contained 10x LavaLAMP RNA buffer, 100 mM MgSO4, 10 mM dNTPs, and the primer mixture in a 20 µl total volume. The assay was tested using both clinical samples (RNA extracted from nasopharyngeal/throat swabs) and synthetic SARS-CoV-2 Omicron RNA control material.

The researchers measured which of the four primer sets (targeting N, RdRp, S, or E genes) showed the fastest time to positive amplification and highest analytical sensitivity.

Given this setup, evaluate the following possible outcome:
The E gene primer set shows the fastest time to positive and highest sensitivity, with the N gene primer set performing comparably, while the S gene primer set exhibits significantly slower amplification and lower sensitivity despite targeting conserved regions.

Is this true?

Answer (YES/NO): NO